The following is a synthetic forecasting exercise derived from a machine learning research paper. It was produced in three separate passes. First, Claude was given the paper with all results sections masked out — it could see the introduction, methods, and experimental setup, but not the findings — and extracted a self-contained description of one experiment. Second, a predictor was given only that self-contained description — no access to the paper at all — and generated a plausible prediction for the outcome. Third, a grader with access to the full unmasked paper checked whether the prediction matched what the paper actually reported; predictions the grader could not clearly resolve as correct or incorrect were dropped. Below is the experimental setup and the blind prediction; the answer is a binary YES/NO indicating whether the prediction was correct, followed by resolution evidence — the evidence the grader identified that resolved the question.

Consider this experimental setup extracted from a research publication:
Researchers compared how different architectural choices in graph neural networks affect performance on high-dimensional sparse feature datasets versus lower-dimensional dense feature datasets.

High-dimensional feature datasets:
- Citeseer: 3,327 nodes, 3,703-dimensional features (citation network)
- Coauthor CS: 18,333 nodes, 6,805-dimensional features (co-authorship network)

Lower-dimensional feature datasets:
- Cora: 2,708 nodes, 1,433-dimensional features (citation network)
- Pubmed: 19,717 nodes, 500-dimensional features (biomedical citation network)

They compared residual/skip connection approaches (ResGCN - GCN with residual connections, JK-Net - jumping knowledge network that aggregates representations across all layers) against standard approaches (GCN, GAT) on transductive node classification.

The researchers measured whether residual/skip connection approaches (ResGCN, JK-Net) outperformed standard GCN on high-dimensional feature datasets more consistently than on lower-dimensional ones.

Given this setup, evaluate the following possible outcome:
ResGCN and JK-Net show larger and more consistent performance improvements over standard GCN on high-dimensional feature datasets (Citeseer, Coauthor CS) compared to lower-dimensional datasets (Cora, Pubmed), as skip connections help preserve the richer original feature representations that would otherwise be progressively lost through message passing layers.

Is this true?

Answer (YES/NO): NO